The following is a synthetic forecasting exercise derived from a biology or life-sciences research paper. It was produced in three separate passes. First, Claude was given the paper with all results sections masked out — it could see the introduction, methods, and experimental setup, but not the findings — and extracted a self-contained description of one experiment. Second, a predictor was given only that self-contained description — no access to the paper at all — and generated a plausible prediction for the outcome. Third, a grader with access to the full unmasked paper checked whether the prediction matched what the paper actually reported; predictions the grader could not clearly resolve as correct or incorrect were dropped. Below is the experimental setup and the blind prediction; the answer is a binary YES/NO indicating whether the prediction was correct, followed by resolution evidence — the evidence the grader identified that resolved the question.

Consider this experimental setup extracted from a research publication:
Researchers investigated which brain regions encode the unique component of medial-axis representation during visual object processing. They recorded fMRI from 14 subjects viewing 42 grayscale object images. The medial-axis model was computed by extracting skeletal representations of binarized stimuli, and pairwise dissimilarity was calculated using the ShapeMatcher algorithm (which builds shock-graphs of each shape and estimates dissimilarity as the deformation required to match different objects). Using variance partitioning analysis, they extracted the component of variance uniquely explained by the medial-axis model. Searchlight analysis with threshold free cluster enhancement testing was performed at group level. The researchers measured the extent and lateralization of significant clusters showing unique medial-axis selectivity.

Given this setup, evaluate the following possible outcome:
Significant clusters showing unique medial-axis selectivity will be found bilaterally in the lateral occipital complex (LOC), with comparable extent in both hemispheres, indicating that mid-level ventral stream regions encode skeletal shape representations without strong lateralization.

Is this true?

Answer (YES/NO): NO